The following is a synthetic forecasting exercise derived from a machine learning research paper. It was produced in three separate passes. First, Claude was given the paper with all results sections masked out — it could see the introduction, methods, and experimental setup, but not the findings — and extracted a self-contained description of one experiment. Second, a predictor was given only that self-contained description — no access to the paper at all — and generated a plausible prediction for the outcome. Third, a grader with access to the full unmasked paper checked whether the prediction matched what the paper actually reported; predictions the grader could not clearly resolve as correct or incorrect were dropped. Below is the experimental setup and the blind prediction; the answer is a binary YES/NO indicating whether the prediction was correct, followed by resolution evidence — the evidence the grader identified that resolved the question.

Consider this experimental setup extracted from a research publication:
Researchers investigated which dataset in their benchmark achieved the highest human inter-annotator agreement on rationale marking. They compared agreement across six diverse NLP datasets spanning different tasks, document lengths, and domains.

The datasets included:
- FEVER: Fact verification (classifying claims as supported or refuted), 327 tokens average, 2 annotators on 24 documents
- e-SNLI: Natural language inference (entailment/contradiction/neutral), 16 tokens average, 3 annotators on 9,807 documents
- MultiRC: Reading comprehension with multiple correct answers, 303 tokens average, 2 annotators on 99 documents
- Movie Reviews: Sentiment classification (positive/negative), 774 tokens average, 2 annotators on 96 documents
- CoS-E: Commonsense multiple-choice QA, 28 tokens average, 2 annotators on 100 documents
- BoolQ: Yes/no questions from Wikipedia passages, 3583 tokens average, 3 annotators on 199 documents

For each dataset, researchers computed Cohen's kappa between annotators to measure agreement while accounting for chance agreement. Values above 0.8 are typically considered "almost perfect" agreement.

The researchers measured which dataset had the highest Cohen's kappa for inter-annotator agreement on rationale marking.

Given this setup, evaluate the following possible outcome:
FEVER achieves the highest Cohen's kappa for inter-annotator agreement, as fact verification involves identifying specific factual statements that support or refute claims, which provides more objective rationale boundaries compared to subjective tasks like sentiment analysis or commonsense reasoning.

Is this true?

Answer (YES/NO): YES